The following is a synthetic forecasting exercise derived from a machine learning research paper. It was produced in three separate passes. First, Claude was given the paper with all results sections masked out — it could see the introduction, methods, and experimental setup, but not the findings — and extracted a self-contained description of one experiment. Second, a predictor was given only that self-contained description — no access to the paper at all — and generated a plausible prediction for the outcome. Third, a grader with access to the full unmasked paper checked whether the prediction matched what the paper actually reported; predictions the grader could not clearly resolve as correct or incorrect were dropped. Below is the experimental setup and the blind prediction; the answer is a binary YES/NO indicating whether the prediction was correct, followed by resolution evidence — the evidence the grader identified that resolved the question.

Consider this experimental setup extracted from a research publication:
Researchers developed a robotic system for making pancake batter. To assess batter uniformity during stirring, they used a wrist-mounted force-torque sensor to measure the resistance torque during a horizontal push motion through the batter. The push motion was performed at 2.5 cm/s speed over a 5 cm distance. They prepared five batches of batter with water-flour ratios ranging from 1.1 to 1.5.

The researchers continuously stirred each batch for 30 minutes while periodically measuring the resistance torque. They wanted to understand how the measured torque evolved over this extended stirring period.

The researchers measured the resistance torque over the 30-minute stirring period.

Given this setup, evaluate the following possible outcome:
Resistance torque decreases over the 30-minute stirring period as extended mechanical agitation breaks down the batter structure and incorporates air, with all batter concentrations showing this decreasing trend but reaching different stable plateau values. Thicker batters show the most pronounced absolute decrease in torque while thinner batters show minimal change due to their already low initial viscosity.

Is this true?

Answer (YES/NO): NO